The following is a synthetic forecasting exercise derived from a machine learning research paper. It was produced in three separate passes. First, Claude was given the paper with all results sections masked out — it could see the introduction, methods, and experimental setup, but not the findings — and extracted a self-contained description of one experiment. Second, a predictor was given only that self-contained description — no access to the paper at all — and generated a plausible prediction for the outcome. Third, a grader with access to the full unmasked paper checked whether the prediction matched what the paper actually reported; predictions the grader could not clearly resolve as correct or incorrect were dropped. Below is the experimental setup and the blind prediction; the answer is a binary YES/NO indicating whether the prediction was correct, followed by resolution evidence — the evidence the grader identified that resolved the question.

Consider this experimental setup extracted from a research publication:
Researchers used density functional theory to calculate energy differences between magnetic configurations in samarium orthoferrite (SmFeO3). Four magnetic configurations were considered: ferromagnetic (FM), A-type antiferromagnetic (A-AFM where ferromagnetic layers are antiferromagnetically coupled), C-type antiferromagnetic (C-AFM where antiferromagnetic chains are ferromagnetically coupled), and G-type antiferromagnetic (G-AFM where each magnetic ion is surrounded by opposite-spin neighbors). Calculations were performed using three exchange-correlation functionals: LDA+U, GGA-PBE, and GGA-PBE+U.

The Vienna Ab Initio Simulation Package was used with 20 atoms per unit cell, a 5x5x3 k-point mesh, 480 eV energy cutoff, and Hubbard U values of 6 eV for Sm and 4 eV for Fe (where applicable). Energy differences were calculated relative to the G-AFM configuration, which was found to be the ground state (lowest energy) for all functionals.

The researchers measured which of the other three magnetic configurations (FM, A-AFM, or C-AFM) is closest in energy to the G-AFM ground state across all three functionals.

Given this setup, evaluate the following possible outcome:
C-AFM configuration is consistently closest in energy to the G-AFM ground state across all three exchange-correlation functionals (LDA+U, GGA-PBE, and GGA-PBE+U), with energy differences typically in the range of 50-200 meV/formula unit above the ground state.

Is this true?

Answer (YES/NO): NO